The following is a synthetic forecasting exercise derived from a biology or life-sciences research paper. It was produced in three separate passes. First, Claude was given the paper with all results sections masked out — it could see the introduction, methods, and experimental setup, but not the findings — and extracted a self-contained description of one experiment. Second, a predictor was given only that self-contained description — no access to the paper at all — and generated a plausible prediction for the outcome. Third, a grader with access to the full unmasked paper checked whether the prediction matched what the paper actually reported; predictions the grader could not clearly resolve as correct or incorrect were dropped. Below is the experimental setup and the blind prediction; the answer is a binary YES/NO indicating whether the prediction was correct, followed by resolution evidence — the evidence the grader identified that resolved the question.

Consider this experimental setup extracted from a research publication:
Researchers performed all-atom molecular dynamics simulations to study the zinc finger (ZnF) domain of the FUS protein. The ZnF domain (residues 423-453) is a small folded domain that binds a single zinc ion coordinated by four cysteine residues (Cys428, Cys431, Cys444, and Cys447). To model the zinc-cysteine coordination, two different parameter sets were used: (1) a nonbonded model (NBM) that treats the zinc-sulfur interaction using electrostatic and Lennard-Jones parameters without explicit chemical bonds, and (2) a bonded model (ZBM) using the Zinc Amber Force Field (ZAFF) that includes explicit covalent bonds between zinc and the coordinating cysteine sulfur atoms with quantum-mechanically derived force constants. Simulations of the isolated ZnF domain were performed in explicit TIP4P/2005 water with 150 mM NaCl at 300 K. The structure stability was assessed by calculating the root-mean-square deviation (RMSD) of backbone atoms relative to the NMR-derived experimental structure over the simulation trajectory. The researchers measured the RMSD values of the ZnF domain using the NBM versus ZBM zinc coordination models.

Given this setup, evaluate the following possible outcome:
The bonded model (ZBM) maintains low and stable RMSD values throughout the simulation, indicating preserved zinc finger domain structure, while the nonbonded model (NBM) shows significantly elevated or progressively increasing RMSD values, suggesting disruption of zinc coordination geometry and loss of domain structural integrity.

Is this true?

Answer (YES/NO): YES